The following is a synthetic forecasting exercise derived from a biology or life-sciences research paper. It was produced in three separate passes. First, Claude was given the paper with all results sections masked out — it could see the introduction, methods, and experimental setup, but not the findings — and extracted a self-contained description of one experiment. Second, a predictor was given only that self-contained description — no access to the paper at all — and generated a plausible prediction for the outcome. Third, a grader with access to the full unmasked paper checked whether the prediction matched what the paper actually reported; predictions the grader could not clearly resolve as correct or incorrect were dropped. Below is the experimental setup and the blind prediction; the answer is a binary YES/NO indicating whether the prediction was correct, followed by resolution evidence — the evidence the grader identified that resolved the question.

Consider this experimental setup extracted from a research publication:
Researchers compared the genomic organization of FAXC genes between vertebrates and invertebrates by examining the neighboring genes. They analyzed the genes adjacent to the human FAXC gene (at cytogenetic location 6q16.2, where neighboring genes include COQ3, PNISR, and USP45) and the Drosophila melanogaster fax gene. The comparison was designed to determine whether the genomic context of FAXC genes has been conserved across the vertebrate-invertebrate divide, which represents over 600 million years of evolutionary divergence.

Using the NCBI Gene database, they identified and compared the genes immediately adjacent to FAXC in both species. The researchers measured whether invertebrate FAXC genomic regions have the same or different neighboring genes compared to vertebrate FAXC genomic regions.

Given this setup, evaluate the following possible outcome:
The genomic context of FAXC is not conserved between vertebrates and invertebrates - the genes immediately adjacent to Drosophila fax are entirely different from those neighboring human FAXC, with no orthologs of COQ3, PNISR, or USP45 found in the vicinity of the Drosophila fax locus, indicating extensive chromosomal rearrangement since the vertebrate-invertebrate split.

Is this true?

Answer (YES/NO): YES